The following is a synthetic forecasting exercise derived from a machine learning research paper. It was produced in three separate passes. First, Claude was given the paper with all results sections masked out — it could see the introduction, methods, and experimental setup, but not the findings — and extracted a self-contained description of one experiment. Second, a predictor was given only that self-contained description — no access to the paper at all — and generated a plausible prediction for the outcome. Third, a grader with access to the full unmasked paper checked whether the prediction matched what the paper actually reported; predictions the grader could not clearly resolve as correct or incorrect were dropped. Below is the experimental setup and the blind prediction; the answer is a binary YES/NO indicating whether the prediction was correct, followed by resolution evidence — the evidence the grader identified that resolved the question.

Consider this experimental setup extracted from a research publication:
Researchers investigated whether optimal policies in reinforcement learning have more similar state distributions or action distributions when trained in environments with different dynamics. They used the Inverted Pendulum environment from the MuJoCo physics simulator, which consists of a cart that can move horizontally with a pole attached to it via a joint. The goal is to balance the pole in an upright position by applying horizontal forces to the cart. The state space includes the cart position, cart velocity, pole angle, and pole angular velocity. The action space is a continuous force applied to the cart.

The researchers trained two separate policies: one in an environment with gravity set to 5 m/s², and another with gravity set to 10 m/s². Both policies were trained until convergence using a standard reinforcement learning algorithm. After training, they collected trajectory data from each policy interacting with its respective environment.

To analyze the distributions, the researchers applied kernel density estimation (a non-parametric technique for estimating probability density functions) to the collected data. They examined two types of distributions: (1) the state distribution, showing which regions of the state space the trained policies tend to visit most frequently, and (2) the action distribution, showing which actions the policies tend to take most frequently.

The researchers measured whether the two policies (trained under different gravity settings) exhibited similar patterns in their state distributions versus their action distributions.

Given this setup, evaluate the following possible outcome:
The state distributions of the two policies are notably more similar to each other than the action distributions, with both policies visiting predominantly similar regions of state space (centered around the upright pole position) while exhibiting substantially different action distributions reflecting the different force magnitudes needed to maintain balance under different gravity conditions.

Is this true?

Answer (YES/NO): YES